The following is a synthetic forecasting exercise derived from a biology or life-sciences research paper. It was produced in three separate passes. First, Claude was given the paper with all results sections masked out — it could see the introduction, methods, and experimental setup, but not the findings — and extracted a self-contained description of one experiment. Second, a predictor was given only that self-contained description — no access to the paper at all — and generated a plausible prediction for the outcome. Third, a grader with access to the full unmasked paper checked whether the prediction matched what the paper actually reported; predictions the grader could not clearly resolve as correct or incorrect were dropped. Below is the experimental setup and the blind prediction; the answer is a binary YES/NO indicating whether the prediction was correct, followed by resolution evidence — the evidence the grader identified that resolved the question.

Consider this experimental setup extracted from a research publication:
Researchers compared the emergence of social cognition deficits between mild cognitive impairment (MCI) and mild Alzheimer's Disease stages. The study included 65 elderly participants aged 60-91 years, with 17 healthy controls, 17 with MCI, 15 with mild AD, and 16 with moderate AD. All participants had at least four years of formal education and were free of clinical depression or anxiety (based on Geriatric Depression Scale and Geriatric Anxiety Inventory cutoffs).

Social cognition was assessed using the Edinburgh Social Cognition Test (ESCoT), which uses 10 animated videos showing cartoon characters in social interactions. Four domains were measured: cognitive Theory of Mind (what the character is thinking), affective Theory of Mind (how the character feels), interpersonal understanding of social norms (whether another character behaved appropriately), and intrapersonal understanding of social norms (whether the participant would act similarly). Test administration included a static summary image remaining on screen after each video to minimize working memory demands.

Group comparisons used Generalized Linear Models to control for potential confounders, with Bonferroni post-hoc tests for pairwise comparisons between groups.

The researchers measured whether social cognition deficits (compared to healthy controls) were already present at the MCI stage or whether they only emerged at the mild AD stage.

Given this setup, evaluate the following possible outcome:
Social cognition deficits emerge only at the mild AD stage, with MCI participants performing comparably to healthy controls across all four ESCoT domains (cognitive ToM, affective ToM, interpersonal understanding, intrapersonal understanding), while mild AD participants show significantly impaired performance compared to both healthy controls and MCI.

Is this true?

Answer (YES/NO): NO